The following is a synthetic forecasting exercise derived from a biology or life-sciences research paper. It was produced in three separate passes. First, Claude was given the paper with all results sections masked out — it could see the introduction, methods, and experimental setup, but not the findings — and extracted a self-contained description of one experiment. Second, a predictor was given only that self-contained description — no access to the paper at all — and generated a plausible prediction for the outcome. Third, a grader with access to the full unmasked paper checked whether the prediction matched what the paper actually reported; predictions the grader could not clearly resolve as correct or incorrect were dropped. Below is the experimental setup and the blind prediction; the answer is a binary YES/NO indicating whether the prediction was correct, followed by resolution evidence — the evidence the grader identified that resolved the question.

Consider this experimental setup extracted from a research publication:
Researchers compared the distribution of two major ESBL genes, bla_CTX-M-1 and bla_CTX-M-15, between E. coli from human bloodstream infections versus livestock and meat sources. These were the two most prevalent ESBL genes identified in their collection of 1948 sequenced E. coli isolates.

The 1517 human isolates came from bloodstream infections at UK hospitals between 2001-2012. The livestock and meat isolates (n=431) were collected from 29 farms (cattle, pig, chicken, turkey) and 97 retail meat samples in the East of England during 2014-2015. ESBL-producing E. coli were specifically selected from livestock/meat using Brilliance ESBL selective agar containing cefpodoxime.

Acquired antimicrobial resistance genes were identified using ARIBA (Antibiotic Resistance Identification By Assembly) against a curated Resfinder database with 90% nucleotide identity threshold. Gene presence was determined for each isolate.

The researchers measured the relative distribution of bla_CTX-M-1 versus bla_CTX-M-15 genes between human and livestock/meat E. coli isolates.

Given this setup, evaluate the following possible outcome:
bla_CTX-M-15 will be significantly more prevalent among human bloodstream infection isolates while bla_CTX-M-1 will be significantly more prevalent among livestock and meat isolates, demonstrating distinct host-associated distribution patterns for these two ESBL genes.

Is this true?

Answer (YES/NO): YES